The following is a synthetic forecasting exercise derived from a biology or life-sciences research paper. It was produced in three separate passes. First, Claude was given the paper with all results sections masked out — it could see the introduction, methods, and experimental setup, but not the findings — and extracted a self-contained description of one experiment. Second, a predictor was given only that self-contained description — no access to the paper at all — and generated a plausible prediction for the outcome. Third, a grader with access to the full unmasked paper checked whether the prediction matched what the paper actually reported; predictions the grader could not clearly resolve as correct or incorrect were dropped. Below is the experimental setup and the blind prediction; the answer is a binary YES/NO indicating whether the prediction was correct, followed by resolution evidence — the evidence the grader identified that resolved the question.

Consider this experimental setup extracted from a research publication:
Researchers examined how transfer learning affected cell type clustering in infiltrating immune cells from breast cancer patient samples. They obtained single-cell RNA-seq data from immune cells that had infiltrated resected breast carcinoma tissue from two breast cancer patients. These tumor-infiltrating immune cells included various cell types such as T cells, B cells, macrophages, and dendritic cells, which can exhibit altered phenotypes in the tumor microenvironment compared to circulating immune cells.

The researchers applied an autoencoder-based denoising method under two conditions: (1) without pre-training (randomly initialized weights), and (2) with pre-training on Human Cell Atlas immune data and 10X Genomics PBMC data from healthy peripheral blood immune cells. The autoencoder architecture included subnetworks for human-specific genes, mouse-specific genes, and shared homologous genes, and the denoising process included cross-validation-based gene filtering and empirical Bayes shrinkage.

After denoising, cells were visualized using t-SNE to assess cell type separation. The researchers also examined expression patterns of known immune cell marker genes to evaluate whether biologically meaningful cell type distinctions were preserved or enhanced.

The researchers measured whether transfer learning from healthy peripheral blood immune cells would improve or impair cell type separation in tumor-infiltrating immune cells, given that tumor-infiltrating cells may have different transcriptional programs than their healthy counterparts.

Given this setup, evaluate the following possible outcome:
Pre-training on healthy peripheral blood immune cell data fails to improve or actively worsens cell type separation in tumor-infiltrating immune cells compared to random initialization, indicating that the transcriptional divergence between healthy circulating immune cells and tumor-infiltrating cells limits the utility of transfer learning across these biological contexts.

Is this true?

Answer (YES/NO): NO